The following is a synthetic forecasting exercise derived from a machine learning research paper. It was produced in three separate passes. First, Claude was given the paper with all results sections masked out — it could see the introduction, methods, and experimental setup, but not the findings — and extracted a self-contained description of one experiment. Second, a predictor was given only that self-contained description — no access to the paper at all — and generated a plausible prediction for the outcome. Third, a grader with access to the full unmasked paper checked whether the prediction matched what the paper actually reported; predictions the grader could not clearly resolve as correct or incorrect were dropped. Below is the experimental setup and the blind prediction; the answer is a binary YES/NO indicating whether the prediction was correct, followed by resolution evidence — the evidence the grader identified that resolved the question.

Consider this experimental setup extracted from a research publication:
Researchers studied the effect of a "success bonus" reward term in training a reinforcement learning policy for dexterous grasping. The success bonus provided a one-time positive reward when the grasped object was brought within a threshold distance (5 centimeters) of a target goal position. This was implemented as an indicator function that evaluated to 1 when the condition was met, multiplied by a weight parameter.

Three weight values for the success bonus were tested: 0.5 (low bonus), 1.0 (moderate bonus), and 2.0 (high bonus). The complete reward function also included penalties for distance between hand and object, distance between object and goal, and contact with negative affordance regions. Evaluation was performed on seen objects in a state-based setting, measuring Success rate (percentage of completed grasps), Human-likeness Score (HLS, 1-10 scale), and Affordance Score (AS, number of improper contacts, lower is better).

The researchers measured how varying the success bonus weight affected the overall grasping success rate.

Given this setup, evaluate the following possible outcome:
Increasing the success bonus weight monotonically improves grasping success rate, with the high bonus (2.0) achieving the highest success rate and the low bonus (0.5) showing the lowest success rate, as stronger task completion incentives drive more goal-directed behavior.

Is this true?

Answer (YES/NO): NO